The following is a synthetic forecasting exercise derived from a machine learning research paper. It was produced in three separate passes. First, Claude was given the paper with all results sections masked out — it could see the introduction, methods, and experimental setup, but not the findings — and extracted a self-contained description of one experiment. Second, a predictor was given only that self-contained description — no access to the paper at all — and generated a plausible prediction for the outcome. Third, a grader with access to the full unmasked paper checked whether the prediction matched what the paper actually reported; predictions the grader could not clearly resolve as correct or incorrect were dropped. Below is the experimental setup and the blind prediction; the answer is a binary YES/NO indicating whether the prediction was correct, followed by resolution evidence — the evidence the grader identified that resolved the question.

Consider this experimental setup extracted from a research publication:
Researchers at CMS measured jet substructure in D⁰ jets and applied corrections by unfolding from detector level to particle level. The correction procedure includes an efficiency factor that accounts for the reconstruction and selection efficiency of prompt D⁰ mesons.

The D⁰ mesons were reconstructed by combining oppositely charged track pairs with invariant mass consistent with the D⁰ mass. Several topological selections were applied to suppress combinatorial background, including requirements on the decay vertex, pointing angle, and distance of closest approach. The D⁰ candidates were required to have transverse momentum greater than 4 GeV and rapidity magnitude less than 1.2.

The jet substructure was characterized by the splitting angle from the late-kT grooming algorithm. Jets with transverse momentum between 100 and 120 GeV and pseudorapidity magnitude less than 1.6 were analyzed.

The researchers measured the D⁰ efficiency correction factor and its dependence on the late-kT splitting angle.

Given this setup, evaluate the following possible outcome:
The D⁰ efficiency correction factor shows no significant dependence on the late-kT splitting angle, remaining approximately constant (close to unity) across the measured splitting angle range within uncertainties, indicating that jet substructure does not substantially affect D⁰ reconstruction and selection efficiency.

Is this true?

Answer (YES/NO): NO